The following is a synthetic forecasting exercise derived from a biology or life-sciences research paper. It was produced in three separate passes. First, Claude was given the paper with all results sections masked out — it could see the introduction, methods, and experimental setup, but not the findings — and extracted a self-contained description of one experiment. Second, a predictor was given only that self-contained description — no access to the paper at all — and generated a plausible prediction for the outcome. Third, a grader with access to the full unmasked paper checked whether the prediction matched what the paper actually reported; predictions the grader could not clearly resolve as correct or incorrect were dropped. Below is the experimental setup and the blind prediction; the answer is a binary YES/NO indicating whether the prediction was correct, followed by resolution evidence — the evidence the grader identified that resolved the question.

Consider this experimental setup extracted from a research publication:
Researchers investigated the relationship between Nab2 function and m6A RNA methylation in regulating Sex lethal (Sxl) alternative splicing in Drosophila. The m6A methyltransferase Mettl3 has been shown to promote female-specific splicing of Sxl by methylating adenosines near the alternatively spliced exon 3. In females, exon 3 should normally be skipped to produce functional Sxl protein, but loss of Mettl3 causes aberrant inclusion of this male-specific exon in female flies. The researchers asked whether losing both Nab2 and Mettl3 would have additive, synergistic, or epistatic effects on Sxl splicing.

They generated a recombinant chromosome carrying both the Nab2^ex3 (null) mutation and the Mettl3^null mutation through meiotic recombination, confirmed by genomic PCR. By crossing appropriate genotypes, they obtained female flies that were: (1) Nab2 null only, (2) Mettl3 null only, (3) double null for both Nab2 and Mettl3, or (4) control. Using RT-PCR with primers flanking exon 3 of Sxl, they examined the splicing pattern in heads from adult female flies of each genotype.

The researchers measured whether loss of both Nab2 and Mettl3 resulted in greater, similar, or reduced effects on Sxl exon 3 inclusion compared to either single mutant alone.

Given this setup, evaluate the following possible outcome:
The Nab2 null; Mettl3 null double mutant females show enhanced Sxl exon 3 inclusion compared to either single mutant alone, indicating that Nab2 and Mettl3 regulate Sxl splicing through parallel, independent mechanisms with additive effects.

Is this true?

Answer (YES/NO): NO